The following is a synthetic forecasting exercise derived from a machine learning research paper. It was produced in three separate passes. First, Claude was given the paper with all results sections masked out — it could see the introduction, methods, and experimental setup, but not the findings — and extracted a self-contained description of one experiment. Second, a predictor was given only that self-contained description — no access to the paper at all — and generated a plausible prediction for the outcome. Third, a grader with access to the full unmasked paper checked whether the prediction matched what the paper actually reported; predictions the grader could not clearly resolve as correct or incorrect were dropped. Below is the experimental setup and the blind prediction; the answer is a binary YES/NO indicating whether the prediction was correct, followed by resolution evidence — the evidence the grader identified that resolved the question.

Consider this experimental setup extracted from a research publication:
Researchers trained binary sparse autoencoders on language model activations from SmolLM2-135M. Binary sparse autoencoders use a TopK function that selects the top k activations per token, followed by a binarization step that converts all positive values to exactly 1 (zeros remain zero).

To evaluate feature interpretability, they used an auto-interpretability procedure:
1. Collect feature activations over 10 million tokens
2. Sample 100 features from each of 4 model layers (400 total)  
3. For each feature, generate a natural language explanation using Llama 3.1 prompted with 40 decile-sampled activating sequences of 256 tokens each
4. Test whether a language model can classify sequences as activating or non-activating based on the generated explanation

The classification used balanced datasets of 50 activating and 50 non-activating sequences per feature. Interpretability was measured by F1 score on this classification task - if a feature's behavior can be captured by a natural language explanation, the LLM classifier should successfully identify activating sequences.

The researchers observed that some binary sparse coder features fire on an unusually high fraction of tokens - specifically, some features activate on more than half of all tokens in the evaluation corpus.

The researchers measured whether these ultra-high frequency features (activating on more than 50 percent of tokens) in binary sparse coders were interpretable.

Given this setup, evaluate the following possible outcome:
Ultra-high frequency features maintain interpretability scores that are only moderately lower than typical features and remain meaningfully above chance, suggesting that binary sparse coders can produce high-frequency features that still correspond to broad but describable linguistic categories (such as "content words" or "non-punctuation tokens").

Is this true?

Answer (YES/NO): NO